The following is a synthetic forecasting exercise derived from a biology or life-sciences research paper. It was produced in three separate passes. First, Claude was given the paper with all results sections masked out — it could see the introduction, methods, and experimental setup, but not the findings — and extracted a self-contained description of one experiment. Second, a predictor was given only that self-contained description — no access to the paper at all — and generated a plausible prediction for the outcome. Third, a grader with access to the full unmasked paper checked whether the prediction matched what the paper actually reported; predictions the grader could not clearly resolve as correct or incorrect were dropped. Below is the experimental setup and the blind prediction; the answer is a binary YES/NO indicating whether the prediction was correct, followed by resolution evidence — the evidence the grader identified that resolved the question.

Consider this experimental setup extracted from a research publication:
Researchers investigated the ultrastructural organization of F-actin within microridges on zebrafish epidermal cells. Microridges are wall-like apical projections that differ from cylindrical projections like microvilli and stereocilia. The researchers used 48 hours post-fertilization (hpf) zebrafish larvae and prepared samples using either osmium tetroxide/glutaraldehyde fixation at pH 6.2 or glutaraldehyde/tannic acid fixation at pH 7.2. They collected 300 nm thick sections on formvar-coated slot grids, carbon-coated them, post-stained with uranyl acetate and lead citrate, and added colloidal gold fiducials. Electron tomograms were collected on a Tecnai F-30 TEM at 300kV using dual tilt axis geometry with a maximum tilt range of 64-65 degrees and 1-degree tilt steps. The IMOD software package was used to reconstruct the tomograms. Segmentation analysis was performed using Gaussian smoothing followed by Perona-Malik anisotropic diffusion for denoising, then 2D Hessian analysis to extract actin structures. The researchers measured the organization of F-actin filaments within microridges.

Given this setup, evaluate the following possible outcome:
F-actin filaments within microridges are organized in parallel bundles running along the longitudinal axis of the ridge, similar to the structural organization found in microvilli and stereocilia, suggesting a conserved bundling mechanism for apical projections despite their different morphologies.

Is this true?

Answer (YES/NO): NO